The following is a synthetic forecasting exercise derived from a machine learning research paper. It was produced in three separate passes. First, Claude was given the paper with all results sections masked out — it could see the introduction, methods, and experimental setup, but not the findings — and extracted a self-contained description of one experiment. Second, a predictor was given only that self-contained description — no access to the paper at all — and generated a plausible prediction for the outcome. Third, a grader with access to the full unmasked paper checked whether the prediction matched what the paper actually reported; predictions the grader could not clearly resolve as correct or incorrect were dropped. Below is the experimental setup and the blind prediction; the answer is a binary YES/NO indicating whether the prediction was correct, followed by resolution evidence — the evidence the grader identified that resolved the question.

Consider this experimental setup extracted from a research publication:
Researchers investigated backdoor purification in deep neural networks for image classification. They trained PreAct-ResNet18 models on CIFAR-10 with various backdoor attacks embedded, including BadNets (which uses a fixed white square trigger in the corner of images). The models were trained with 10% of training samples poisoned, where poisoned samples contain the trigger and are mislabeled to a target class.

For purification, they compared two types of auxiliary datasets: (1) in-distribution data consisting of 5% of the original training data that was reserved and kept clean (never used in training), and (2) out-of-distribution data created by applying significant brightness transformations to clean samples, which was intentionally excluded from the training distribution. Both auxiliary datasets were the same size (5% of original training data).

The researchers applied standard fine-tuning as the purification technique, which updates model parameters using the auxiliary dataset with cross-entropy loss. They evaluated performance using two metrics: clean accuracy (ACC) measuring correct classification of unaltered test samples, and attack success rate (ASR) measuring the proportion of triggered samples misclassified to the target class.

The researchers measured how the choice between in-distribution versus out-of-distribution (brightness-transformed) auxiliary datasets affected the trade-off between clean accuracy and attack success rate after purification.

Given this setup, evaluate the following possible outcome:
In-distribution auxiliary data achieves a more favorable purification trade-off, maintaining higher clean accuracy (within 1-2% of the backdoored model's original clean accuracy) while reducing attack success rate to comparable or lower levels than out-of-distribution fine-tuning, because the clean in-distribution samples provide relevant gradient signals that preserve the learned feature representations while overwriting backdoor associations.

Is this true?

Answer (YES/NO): NO